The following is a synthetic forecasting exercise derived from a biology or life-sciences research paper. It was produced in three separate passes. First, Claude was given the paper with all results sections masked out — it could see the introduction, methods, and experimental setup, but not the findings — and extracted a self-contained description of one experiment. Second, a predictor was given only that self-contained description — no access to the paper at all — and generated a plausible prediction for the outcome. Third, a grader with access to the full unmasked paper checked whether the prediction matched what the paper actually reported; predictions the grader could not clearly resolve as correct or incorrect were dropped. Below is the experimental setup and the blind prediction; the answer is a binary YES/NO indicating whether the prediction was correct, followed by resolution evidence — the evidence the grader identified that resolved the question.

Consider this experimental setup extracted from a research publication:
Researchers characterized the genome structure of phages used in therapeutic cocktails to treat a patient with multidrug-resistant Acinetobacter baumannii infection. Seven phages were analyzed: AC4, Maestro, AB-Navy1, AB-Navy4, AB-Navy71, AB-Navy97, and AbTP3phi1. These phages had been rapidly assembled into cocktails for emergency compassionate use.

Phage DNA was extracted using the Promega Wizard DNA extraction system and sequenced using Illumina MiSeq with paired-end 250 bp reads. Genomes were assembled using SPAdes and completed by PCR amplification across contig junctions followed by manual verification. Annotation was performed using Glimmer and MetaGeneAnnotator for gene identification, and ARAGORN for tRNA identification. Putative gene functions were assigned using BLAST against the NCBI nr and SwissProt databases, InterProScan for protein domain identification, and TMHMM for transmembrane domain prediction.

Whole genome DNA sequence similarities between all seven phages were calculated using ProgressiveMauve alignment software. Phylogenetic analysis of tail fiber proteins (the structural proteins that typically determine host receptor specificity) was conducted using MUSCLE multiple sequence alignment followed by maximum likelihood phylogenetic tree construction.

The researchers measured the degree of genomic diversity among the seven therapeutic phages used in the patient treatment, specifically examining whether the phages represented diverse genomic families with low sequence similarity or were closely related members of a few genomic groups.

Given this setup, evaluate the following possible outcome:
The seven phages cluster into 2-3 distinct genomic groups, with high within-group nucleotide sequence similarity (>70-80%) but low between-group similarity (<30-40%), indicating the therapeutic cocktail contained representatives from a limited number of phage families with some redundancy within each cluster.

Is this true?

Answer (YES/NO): NO